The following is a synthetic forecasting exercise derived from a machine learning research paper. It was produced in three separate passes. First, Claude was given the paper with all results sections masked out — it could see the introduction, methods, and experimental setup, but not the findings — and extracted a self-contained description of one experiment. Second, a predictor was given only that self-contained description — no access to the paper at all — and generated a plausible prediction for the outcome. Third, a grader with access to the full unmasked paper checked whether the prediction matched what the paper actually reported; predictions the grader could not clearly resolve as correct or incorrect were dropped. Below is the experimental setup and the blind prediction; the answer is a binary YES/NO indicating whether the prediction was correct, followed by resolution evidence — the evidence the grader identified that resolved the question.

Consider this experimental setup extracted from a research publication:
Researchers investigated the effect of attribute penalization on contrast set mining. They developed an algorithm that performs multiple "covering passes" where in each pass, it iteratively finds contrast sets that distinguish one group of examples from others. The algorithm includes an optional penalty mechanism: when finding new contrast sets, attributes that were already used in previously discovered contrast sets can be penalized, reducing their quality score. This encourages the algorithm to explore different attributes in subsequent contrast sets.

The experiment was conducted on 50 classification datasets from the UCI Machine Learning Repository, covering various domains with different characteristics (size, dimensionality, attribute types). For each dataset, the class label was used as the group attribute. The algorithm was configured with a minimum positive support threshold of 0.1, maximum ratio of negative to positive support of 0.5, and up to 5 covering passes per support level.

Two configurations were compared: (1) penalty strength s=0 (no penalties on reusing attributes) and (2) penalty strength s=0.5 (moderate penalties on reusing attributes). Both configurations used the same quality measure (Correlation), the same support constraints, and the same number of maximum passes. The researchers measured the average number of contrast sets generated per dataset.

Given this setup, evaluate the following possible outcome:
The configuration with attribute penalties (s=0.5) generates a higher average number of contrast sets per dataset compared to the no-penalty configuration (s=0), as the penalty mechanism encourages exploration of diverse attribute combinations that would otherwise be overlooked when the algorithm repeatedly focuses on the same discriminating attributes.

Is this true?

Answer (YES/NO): YES